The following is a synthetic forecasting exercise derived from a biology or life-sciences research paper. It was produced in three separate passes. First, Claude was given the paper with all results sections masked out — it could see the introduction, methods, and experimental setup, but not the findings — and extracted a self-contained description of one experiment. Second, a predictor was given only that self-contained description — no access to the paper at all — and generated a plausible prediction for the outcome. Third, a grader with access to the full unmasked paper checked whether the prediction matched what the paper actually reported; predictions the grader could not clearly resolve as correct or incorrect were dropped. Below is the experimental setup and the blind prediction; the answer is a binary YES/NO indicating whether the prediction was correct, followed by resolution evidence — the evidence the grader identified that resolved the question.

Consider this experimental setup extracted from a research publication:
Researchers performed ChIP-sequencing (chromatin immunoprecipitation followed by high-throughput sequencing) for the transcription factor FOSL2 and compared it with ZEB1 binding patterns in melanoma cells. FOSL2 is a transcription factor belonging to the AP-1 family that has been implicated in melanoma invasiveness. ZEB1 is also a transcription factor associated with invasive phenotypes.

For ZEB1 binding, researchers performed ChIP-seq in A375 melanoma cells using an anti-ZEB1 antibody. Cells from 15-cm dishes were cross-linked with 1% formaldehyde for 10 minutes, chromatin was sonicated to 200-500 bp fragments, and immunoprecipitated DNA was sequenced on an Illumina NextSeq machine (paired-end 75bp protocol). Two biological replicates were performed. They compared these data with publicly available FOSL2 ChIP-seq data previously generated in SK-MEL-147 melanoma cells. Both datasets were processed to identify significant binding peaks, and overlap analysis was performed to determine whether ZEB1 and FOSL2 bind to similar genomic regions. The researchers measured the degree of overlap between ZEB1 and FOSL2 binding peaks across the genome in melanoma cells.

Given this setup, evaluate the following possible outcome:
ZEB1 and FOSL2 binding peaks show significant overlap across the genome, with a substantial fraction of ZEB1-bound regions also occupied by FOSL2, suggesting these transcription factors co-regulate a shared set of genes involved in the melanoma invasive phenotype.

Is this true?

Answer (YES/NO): YES